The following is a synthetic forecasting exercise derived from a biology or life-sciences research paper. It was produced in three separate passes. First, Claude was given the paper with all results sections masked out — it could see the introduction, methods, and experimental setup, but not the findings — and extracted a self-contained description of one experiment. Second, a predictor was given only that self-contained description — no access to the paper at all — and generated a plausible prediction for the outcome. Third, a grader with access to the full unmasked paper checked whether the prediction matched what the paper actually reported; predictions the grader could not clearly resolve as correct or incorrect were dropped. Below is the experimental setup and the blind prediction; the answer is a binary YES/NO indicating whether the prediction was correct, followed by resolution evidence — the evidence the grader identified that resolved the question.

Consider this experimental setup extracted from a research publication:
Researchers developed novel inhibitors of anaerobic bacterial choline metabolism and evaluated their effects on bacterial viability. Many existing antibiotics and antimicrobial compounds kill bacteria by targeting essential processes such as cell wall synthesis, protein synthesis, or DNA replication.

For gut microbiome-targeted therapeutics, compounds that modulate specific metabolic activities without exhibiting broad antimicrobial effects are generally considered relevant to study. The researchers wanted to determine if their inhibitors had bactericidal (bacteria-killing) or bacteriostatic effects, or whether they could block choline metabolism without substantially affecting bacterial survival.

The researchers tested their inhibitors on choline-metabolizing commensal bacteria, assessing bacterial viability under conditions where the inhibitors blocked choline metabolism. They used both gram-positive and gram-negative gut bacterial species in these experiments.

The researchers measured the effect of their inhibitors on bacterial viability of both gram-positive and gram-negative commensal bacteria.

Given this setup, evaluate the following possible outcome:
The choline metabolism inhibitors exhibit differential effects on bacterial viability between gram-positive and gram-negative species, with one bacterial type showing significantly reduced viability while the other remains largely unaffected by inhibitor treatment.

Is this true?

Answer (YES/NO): NO